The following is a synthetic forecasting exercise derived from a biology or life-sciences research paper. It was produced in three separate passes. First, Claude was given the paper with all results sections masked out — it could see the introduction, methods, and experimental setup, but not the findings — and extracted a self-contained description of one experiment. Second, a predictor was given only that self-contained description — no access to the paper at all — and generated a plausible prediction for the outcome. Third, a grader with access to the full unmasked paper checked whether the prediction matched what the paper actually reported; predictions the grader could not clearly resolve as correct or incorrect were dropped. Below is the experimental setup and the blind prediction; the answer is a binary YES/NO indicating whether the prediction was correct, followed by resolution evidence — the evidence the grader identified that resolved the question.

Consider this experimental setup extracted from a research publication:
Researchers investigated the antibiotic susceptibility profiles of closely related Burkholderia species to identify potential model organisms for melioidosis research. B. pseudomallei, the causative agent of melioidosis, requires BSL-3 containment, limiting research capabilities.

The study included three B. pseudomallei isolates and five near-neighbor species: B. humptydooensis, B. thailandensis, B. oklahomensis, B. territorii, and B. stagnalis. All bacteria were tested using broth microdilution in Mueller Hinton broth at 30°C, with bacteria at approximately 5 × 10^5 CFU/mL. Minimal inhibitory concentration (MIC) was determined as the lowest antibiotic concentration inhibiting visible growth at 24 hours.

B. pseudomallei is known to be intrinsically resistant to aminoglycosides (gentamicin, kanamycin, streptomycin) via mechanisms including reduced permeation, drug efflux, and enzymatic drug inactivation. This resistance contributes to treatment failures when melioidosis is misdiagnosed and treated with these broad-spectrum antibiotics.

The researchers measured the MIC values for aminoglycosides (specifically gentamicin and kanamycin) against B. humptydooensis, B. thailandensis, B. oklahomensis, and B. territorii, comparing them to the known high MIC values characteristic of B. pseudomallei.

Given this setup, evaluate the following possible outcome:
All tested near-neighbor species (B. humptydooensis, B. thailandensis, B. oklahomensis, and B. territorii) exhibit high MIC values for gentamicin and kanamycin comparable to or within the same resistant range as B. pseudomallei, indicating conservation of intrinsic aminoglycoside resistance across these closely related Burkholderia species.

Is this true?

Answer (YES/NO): NO